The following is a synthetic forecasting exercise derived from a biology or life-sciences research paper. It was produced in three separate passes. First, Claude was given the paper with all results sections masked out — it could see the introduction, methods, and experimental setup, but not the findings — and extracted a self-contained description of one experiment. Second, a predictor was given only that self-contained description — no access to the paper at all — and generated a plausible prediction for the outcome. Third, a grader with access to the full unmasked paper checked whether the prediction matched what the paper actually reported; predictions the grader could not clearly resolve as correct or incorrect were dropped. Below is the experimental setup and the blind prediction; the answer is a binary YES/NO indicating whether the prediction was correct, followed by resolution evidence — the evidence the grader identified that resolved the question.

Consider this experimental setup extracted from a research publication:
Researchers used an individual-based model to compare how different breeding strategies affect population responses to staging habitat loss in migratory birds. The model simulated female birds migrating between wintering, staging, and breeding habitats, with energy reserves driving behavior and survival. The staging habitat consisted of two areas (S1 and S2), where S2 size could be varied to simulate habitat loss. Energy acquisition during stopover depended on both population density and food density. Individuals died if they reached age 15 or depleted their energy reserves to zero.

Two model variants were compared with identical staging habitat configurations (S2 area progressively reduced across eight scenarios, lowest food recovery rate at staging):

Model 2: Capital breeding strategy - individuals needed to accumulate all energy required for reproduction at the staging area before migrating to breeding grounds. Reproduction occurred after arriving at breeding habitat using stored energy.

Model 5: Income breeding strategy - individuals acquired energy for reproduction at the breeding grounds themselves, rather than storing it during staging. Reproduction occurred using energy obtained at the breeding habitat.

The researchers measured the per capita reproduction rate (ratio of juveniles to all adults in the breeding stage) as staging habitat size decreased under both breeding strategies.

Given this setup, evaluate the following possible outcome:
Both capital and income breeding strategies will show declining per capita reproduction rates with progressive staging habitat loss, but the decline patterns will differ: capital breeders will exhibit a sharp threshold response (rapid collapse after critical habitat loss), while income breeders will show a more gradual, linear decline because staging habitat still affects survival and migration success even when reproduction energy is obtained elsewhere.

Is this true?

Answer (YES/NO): NO